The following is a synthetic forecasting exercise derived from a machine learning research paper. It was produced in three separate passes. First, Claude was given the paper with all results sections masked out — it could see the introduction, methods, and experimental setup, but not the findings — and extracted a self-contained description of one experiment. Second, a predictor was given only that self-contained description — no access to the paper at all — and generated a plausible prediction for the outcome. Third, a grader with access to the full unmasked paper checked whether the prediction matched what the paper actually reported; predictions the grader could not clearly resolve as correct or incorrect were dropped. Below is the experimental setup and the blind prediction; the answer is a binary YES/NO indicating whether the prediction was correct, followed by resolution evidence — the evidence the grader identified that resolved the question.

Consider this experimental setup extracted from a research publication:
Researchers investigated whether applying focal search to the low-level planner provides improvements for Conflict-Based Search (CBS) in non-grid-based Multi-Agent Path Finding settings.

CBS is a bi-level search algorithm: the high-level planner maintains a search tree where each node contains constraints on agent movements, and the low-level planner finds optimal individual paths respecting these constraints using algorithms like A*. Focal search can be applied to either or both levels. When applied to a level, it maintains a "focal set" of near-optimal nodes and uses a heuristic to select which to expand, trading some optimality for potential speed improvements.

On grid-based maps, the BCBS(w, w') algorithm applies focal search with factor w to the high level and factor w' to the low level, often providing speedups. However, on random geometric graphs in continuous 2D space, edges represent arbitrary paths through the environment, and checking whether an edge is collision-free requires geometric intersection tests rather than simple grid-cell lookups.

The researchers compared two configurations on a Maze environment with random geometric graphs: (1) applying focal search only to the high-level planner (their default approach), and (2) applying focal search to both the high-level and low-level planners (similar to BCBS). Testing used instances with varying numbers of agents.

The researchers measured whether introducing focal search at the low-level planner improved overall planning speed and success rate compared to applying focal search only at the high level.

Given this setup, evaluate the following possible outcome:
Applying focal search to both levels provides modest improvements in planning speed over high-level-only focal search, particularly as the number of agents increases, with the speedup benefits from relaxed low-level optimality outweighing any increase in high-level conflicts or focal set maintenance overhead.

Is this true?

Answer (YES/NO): NO